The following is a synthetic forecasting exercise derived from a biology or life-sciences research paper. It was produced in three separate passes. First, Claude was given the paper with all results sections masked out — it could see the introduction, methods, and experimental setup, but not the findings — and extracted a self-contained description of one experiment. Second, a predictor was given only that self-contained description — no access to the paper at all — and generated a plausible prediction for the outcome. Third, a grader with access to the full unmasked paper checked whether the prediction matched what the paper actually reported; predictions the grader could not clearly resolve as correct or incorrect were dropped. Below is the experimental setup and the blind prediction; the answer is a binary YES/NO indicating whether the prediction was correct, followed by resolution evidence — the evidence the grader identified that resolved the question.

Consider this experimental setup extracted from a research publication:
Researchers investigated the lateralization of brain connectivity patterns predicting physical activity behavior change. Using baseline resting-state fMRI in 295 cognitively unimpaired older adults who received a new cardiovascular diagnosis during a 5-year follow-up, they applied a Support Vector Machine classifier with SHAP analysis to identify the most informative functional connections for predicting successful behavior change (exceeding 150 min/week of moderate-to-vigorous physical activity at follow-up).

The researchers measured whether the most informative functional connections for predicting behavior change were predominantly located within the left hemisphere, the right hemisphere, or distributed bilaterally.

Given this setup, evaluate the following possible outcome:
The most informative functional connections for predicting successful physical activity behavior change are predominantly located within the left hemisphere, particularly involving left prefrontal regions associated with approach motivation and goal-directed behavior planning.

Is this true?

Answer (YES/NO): NO